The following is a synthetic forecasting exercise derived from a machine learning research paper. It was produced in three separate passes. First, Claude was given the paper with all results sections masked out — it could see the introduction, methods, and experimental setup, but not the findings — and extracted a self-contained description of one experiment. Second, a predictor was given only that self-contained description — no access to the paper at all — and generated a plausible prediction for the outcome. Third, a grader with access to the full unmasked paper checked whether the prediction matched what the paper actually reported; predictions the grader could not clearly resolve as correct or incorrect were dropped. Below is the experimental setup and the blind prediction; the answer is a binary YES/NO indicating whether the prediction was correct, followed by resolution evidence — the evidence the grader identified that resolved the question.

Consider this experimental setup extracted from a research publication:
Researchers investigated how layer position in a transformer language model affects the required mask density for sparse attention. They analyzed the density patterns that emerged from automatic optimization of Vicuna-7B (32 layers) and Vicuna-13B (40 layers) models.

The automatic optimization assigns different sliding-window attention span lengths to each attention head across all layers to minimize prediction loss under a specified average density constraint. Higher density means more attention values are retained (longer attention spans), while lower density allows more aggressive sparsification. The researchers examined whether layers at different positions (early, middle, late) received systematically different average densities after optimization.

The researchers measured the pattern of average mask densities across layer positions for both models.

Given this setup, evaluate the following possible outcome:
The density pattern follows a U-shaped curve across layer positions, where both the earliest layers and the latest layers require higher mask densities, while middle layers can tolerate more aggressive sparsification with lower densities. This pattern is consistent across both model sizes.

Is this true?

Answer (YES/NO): NO